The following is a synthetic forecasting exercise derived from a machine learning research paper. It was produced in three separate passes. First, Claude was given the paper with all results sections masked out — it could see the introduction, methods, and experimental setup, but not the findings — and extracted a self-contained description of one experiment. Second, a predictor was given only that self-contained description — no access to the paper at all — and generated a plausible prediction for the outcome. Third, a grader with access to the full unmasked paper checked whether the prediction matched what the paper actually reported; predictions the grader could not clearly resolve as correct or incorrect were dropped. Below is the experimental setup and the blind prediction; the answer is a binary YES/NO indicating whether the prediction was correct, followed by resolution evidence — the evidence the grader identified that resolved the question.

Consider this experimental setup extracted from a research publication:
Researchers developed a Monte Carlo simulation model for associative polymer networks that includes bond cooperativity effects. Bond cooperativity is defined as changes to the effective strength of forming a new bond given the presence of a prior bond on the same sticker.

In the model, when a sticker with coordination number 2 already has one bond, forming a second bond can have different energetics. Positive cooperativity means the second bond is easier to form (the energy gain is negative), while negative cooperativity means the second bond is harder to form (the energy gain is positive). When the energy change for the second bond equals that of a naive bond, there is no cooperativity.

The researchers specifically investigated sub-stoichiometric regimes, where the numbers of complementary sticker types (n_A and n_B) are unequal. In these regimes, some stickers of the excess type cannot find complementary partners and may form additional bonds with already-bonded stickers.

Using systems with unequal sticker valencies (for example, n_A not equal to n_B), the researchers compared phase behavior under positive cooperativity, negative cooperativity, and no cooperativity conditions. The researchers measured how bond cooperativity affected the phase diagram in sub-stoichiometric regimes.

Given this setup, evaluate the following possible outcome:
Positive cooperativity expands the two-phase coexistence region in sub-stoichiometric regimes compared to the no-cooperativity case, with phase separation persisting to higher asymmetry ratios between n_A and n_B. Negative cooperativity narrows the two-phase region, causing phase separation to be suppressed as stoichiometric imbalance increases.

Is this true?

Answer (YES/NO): NO